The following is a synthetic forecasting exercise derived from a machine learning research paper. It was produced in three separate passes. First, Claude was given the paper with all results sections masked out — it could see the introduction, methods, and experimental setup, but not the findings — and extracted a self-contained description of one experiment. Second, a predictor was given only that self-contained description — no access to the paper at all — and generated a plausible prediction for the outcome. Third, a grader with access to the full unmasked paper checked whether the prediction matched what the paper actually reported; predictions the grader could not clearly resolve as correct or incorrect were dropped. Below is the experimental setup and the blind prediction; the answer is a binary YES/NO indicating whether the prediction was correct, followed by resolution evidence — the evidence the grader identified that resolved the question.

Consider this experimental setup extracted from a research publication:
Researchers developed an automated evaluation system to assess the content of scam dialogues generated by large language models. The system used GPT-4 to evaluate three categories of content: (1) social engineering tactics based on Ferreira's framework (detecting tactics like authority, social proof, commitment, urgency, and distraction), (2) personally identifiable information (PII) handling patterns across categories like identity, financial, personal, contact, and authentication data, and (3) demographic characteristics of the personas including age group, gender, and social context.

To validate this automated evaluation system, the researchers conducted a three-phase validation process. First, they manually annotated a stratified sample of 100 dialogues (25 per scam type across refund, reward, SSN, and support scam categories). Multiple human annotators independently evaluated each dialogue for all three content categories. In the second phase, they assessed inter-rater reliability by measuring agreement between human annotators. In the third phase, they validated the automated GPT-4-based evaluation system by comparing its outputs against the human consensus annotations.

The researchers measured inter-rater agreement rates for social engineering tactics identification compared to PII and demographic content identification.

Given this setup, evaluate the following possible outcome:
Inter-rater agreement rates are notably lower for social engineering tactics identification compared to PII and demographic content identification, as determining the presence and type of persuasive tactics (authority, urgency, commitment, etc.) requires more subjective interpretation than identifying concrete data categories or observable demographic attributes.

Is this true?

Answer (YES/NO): YES